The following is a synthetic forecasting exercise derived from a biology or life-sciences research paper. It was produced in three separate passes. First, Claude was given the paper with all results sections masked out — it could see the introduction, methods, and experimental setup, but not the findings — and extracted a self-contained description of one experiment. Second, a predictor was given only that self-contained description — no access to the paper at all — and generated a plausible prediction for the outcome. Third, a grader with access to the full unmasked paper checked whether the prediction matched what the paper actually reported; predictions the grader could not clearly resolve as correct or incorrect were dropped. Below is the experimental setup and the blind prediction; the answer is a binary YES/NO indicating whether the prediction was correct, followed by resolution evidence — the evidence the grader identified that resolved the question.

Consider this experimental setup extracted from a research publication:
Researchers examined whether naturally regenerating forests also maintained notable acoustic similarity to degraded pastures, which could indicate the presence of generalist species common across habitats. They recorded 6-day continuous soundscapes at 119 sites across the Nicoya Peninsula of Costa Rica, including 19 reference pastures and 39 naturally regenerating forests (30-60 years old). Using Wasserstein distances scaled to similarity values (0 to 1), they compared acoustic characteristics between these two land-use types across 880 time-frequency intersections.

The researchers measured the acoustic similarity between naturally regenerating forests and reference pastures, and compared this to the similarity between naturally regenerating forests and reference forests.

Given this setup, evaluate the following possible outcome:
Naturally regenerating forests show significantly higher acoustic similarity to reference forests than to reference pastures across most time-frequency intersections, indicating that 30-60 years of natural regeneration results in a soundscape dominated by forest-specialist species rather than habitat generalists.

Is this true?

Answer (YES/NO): NO